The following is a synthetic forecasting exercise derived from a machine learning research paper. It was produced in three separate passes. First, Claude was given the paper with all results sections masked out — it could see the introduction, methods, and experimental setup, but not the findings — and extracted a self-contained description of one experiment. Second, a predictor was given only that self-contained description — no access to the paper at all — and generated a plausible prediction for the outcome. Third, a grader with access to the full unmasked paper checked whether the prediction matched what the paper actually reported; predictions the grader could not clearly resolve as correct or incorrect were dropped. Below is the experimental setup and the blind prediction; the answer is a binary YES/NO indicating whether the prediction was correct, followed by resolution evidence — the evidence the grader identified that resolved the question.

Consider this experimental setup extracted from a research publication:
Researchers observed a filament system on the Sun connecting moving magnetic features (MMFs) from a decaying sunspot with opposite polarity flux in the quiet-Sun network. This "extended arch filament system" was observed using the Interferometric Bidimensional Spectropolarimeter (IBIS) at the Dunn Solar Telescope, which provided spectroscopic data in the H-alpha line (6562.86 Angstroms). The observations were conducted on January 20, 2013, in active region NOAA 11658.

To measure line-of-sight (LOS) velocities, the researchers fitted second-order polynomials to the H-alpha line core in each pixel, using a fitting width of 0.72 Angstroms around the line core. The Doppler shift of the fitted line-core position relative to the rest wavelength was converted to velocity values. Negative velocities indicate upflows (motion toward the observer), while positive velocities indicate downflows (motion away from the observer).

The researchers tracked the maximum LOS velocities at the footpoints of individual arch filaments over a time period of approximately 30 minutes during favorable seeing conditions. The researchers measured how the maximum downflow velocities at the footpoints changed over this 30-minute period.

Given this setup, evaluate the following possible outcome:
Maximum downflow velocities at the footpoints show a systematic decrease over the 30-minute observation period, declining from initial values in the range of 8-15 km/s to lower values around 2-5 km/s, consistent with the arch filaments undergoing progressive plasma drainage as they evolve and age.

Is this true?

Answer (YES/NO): NO